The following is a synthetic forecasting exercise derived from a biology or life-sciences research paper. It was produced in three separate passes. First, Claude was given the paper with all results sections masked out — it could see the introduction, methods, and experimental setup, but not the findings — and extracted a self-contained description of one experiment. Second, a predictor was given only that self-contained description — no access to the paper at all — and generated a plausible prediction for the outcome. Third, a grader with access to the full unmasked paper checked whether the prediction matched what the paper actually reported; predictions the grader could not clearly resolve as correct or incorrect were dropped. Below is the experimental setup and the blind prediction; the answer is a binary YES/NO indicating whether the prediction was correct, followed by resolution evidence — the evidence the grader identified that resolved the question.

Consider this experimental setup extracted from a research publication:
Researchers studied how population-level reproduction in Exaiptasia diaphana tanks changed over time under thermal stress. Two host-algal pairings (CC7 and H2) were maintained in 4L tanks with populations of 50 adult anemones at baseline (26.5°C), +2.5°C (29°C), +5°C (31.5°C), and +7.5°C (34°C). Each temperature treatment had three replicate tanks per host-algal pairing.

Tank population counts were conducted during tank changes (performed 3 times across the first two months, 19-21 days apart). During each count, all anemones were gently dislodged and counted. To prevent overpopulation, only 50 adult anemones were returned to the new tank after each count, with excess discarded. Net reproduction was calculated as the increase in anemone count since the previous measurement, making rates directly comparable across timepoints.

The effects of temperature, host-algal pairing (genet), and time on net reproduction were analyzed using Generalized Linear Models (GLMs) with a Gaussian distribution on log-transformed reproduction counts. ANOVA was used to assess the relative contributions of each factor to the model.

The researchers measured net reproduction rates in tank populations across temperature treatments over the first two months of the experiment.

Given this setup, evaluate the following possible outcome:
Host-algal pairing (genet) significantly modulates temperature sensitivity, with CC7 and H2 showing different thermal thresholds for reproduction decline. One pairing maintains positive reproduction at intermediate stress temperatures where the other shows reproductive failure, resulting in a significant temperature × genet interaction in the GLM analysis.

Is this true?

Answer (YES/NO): NO